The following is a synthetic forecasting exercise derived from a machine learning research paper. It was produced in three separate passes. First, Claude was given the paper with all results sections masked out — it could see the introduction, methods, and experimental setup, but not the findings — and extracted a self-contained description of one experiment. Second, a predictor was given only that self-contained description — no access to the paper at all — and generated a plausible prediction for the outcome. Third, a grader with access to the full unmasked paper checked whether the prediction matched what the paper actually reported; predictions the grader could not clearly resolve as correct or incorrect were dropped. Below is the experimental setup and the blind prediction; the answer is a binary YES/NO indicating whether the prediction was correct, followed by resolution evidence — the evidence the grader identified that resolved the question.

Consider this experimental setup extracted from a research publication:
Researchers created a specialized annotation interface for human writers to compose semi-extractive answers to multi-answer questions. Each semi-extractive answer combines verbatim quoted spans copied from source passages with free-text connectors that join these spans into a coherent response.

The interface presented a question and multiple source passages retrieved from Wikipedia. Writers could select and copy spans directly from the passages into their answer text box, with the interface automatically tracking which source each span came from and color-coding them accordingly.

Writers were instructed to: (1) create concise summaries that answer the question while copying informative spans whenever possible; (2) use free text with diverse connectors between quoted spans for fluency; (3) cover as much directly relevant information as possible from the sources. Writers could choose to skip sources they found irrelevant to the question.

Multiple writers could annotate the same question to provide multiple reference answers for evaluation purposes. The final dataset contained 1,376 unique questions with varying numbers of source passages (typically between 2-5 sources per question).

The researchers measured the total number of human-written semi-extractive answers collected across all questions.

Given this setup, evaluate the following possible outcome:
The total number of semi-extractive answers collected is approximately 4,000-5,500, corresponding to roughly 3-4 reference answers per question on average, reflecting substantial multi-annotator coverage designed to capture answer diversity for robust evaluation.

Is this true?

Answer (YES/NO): YES